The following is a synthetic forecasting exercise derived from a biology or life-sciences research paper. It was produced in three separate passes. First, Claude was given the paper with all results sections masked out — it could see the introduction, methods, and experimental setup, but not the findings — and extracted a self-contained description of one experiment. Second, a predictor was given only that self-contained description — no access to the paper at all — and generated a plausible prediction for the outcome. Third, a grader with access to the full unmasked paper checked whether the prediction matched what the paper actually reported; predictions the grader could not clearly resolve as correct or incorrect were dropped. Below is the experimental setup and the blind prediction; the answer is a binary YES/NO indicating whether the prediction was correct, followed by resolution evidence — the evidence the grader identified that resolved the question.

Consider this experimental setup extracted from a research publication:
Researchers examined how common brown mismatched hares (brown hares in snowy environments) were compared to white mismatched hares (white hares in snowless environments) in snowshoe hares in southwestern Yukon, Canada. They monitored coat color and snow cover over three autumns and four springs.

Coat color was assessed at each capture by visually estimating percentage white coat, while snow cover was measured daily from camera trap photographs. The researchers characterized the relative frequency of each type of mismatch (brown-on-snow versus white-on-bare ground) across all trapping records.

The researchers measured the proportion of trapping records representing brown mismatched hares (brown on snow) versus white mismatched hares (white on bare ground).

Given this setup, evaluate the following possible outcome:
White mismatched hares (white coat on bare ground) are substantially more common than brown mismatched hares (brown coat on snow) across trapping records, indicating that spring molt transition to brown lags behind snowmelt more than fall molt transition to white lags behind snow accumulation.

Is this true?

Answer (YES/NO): NO